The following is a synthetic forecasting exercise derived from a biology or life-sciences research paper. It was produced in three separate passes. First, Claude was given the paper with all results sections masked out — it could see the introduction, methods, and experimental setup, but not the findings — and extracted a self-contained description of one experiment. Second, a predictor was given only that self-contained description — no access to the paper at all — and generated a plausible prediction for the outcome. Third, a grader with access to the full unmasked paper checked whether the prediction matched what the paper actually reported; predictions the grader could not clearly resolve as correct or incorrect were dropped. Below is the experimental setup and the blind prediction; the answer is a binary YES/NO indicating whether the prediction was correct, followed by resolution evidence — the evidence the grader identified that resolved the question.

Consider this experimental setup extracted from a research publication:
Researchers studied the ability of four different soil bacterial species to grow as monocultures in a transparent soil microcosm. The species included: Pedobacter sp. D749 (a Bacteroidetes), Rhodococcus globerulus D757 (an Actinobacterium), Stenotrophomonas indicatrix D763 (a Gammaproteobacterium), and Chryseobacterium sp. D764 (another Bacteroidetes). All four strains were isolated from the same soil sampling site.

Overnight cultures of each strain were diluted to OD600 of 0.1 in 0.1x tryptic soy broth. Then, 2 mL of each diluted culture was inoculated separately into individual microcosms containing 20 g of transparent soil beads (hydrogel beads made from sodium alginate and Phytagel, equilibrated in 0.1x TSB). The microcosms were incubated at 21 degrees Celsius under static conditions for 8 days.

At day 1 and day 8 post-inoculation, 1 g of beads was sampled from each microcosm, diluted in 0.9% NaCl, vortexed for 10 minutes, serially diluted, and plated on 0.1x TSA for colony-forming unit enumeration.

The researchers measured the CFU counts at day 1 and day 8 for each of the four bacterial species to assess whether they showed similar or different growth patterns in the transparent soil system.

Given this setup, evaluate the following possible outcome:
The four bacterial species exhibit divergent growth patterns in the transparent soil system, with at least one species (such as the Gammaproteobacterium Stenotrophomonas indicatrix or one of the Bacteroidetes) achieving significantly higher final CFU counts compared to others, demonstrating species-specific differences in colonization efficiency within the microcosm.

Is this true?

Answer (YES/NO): NO